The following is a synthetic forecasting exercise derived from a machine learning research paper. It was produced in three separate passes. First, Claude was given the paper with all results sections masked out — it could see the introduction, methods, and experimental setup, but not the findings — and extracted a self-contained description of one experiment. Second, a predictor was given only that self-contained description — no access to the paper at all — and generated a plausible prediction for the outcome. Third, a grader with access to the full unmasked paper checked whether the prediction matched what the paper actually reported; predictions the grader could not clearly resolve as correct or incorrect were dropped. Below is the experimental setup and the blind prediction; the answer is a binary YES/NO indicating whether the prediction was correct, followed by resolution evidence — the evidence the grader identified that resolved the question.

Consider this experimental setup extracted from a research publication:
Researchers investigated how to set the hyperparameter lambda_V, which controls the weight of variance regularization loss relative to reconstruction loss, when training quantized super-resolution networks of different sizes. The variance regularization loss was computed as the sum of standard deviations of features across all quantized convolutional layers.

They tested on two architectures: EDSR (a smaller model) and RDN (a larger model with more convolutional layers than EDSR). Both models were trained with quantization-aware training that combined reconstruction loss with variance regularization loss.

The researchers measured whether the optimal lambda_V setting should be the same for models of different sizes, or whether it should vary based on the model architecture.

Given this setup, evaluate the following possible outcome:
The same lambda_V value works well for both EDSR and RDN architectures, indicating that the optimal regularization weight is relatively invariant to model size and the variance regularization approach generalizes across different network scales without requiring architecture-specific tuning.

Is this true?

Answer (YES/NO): NO